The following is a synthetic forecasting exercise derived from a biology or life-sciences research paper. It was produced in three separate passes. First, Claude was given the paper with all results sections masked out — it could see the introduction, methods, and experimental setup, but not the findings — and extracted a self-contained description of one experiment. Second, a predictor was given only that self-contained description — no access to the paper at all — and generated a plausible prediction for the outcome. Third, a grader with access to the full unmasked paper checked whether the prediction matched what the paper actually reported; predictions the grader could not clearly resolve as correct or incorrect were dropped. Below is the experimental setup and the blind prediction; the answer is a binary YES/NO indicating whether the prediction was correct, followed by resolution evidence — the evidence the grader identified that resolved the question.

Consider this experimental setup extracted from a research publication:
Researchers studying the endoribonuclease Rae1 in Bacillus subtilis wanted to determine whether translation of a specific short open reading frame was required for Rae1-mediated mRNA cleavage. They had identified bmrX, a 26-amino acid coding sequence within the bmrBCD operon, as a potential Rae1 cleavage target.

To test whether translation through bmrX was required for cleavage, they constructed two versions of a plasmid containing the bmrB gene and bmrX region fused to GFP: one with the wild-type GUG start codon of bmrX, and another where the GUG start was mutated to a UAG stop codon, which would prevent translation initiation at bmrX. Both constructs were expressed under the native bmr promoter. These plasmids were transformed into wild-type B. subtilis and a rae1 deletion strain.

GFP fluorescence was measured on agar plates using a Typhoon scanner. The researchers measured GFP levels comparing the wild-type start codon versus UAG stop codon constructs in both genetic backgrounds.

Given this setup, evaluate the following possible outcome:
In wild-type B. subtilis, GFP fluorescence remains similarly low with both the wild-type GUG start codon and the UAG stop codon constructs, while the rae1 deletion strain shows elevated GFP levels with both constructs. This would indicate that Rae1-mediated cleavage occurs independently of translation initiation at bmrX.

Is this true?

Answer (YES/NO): NO